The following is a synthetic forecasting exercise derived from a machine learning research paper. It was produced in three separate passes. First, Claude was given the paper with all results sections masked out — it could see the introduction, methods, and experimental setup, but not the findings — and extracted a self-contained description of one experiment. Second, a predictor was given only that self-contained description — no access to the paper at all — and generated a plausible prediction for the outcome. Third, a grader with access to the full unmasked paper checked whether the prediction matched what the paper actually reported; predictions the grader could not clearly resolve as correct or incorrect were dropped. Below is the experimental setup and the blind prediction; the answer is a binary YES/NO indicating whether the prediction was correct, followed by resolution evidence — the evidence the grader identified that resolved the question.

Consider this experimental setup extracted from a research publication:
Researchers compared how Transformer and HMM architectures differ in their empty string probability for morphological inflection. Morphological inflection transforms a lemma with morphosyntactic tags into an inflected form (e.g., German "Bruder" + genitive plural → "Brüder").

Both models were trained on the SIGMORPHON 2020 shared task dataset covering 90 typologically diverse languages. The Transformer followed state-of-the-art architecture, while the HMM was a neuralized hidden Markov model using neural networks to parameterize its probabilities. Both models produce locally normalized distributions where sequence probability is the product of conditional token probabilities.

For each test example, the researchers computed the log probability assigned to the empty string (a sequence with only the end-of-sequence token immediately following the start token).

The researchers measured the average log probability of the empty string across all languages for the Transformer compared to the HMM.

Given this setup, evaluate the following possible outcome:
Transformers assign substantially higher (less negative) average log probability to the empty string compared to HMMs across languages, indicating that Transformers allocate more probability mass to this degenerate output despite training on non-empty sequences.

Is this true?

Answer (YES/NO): YES